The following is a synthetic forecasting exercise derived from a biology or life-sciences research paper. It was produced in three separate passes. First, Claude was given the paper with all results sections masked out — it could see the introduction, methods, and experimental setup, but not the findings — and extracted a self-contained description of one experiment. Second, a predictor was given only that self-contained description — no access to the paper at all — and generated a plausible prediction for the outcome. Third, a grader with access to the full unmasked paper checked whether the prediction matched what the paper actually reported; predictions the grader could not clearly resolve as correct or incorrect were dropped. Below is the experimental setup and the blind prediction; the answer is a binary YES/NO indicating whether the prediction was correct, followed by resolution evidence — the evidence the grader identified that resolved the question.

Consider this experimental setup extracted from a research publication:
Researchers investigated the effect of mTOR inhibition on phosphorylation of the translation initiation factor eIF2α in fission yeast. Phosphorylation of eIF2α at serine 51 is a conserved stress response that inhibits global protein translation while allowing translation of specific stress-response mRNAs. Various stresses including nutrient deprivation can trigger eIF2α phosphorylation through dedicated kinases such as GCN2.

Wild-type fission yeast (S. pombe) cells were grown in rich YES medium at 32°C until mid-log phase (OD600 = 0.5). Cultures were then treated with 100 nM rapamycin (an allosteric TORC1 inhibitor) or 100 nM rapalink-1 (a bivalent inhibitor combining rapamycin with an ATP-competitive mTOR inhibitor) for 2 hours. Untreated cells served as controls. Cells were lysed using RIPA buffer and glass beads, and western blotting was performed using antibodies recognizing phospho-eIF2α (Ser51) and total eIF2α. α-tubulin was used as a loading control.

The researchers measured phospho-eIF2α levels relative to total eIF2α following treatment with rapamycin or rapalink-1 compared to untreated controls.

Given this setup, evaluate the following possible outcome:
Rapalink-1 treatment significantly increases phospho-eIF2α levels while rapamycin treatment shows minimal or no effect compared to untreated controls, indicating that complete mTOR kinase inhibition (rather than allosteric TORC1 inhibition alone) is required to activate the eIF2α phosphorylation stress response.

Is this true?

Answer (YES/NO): NO